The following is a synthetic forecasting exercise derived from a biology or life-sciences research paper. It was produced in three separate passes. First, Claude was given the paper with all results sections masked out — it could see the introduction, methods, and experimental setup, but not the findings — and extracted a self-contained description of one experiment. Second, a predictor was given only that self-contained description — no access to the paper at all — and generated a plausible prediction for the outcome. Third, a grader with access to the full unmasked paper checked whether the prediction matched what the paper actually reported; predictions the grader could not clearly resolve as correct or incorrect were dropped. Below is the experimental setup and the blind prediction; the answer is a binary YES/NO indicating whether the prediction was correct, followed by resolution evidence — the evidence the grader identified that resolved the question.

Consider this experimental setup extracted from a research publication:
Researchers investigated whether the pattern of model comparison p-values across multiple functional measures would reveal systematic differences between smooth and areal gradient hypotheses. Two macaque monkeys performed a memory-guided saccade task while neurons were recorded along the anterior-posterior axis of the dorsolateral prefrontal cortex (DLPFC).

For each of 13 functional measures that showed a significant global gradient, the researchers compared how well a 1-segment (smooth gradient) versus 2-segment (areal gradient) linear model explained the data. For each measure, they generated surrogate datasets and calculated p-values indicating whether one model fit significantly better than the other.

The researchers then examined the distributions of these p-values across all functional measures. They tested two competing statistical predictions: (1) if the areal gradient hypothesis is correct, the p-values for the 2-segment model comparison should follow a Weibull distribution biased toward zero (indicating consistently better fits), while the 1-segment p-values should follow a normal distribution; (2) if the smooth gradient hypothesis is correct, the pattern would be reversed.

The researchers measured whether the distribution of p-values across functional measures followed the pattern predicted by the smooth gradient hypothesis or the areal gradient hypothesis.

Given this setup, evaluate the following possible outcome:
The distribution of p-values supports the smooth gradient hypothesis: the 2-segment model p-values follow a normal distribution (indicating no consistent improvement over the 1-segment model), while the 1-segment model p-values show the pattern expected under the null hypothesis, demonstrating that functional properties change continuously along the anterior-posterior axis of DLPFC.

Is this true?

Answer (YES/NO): NO